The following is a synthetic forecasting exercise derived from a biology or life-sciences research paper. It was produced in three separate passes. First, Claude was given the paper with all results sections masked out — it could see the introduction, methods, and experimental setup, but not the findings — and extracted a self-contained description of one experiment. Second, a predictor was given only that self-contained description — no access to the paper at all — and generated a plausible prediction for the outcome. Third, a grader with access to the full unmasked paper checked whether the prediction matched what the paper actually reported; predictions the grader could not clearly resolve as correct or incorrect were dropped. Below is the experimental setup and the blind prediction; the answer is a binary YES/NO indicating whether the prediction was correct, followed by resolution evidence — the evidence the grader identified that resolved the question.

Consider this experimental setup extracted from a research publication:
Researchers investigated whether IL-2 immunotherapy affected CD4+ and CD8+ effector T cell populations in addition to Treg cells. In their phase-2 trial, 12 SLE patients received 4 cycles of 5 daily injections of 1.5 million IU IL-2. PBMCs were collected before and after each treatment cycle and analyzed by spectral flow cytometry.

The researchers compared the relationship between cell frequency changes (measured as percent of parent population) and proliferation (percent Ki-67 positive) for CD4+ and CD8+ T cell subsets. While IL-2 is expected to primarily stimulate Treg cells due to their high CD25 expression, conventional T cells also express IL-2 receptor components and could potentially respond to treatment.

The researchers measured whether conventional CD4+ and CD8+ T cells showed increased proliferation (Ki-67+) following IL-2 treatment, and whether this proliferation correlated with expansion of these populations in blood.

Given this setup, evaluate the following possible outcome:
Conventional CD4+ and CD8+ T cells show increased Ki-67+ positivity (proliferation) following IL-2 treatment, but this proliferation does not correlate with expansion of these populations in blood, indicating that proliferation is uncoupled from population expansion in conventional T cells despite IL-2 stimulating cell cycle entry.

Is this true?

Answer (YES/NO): YES